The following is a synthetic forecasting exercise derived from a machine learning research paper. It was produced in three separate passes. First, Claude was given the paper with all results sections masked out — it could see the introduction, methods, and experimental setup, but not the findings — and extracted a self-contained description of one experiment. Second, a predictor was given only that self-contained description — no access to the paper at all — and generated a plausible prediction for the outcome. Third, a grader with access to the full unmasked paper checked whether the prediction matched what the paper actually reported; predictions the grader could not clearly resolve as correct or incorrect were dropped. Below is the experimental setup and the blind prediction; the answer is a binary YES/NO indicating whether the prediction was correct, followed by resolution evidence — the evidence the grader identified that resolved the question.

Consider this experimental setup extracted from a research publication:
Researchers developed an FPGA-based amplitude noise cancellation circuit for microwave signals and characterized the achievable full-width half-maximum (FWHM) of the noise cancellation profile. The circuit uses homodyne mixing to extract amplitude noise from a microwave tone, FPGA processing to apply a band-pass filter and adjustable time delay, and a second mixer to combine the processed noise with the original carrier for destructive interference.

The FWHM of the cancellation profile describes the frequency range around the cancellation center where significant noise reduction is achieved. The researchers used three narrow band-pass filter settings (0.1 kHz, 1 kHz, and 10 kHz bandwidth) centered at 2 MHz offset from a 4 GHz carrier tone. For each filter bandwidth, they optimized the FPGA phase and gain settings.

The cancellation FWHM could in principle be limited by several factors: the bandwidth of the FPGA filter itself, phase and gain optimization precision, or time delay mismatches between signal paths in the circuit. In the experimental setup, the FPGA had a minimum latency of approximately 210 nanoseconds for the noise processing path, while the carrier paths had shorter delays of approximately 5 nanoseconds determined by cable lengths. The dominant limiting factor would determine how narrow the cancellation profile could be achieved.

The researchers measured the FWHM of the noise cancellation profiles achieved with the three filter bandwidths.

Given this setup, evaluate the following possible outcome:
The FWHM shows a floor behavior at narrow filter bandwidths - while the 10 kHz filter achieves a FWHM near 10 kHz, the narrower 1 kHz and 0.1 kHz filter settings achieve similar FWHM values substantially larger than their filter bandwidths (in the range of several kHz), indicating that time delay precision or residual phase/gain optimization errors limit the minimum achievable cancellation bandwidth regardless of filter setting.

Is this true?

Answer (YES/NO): NO